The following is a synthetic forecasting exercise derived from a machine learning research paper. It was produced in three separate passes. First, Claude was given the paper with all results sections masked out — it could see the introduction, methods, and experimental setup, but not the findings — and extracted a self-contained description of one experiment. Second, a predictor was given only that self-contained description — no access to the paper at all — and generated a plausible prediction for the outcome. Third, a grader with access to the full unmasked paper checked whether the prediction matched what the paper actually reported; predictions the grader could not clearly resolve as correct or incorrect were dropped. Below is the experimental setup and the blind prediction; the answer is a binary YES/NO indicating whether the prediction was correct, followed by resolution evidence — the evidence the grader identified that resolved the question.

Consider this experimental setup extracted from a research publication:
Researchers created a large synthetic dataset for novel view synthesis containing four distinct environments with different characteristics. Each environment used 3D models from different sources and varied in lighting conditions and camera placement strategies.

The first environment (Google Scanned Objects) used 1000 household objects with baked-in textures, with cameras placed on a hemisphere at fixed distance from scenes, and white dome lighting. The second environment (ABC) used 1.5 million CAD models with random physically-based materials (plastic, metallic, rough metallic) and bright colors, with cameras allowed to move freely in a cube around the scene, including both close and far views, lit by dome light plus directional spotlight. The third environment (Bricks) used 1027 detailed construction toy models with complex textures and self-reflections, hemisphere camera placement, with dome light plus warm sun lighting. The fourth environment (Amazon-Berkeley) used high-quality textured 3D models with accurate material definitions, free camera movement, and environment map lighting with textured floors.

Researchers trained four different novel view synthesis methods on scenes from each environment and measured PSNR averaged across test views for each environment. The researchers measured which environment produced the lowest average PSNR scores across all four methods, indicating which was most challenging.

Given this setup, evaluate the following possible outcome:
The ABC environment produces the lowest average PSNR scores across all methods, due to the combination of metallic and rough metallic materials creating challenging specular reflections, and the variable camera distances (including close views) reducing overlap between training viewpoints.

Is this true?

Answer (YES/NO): NO